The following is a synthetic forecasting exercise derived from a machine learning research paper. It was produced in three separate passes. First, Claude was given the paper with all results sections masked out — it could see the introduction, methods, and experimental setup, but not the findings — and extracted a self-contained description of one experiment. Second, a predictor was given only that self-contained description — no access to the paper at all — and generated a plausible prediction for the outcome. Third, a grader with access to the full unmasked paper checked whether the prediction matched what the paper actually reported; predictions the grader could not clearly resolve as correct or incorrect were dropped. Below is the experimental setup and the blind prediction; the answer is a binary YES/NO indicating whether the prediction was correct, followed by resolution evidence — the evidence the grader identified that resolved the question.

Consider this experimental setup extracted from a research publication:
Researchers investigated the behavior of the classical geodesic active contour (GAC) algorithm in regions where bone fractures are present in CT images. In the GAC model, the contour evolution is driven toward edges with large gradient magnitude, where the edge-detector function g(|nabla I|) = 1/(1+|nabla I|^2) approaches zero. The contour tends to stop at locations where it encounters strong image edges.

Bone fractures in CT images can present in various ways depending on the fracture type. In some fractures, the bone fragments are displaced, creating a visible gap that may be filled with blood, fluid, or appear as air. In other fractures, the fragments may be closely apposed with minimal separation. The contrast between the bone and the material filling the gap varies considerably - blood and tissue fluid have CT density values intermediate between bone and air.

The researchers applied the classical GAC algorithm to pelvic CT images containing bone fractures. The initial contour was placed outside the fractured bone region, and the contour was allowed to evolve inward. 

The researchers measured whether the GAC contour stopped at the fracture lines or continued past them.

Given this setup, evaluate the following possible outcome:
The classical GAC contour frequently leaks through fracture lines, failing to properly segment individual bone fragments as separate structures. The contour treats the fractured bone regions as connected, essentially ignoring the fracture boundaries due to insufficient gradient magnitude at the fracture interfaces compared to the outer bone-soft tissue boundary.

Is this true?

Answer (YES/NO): YES